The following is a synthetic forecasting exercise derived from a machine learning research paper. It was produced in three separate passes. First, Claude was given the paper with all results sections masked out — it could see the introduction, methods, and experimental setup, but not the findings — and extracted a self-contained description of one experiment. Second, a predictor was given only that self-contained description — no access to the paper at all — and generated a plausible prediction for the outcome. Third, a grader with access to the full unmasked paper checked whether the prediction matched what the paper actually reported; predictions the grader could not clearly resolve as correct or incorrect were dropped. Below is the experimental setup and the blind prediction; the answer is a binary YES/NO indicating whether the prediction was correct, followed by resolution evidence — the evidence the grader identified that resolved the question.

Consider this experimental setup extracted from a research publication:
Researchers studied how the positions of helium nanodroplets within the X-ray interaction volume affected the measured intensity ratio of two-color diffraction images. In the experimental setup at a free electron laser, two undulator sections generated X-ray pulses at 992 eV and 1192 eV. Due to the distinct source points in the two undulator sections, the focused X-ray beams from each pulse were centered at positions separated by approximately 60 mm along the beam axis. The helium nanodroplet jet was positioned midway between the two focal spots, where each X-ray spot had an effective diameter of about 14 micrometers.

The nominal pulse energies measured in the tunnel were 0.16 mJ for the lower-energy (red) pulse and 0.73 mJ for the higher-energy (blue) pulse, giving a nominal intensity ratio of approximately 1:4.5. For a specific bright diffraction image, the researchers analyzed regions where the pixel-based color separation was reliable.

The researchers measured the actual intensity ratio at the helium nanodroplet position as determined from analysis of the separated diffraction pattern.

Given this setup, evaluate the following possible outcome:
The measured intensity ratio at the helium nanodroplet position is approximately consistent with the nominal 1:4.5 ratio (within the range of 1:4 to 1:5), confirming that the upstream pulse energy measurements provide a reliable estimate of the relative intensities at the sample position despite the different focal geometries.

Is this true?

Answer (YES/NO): NO